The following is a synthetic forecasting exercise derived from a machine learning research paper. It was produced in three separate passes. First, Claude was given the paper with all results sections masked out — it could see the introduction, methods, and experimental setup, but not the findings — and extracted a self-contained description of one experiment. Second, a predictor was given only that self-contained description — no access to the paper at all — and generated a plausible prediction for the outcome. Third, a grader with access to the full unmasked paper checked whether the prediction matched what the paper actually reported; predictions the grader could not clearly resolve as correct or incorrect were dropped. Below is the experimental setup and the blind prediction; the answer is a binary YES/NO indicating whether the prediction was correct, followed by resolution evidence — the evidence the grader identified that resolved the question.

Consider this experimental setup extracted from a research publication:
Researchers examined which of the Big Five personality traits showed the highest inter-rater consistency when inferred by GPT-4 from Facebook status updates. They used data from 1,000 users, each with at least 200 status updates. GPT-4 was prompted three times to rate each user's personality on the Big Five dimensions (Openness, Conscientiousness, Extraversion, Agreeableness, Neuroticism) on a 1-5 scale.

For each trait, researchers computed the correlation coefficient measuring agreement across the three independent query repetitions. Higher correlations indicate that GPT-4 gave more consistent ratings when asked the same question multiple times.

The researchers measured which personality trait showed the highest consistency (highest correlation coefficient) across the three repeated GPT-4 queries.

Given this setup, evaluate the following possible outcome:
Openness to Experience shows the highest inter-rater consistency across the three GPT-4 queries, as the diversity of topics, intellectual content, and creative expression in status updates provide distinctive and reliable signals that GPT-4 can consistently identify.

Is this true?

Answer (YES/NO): NO